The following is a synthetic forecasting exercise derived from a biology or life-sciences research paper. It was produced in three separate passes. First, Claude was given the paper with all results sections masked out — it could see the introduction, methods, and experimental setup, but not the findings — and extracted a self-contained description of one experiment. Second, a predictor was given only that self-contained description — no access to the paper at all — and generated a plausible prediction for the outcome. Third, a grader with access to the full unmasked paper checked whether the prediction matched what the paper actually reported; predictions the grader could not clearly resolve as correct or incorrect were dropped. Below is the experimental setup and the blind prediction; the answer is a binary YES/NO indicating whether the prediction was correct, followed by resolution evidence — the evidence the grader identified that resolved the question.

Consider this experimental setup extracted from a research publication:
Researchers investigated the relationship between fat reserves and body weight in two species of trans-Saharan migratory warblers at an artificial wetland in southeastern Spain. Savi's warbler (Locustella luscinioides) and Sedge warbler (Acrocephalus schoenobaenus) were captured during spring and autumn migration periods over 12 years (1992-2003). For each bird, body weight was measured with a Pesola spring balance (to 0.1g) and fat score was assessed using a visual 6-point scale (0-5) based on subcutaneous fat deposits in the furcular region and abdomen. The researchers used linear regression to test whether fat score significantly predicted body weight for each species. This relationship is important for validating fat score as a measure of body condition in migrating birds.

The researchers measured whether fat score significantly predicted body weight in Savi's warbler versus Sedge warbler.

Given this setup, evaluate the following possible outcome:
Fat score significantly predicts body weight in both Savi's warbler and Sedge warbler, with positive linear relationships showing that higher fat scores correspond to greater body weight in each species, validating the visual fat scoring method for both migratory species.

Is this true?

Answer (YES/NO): NO